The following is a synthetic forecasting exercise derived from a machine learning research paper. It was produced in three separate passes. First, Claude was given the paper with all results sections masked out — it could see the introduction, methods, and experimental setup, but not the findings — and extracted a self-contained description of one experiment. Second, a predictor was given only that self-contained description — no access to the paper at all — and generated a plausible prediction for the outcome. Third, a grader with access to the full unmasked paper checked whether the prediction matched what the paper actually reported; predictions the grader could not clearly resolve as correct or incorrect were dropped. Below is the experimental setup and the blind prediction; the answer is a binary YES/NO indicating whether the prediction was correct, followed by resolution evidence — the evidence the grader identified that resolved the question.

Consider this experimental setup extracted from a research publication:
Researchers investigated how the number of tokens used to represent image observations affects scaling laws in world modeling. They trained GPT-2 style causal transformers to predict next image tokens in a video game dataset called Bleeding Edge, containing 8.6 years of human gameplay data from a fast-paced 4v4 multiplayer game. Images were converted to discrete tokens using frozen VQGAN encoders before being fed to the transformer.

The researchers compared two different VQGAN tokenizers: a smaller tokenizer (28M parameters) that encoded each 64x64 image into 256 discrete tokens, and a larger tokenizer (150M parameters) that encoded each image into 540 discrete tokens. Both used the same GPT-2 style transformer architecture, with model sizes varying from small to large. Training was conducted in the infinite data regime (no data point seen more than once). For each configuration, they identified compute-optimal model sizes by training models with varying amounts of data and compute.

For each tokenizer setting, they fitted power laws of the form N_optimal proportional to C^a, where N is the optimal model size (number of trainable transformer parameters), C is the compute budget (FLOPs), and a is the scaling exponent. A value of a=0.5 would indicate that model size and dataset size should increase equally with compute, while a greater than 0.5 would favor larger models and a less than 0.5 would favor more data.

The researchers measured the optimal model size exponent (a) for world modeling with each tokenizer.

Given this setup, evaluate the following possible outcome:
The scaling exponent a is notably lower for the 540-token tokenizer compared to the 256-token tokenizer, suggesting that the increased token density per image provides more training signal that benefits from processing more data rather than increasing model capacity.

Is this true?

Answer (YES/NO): NO